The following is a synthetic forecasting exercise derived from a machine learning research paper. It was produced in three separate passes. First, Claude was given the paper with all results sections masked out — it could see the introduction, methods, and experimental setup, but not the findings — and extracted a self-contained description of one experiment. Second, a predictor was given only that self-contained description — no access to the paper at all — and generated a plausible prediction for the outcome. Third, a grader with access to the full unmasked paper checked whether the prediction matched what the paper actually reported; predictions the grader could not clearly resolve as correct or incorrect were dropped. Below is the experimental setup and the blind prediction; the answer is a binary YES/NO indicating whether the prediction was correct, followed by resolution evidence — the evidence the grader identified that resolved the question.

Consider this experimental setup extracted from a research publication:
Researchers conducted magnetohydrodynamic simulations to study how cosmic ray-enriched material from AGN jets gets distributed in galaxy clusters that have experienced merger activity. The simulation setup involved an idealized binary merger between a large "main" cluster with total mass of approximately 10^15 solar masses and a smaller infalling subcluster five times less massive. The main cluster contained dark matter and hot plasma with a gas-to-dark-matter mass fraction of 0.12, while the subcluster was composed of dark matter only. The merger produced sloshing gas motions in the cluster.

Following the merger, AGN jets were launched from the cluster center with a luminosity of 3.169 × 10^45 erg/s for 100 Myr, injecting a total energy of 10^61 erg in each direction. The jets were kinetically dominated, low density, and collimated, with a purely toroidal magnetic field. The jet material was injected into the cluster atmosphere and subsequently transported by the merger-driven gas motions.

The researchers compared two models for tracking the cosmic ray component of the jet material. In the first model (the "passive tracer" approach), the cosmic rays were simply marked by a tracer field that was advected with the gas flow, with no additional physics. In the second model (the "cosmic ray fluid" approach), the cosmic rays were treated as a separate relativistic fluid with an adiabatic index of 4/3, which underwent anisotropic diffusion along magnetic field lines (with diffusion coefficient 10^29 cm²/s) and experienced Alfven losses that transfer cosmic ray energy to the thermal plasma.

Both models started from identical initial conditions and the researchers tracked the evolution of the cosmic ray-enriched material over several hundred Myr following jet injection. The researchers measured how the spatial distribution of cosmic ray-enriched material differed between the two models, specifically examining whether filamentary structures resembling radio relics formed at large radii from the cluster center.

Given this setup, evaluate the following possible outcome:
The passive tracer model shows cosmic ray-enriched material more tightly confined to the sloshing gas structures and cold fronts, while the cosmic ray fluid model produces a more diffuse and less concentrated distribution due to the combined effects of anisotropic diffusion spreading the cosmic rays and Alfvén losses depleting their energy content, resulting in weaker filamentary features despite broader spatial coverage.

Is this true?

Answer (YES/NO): NO